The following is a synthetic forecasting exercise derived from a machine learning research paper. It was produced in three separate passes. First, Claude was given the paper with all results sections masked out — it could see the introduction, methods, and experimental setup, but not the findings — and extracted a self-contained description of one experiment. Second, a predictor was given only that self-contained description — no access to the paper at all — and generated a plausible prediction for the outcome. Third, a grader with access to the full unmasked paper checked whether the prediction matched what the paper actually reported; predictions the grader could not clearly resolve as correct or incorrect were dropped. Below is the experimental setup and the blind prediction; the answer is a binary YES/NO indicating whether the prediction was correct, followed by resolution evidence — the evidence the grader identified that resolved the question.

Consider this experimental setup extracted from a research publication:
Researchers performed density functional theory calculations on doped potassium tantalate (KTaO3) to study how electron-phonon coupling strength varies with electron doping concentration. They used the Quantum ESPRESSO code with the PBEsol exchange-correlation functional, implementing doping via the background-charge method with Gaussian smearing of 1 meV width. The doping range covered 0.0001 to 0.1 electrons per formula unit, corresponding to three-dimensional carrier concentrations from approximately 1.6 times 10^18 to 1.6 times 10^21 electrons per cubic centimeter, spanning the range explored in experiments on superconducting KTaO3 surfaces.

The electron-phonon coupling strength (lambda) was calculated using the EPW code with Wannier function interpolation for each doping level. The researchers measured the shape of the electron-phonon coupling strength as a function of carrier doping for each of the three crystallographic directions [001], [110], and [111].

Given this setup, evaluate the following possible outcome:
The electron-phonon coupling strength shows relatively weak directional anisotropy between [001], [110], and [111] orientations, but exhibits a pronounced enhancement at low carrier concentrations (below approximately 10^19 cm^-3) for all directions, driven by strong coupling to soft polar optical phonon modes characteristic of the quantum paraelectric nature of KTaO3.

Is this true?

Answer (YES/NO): NO